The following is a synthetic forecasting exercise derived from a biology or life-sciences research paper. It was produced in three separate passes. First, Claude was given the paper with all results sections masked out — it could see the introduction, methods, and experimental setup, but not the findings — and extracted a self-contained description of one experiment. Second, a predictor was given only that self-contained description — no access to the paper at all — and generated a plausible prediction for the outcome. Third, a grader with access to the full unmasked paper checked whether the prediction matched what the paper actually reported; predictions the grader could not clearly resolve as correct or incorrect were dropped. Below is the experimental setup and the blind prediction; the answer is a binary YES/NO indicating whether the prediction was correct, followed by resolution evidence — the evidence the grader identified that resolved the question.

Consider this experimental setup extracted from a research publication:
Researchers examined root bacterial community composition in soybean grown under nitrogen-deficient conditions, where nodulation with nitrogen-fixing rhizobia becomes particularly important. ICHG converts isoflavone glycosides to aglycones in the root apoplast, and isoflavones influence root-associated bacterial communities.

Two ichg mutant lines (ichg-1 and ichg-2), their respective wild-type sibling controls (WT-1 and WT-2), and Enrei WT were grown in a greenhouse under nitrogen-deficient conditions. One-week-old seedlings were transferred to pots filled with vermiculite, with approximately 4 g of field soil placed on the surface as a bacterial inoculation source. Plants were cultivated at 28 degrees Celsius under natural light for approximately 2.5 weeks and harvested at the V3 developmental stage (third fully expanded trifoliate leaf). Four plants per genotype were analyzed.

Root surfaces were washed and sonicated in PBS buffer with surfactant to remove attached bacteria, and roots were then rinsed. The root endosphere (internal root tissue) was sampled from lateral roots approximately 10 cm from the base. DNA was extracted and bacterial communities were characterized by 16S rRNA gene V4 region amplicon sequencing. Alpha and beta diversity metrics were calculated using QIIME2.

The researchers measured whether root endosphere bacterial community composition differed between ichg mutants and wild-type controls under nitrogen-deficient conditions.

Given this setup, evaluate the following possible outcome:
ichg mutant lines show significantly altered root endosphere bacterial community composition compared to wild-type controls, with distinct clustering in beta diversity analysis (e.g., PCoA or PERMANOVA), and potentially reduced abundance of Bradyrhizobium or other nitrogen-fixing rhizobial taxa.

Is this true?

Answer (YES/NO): NO